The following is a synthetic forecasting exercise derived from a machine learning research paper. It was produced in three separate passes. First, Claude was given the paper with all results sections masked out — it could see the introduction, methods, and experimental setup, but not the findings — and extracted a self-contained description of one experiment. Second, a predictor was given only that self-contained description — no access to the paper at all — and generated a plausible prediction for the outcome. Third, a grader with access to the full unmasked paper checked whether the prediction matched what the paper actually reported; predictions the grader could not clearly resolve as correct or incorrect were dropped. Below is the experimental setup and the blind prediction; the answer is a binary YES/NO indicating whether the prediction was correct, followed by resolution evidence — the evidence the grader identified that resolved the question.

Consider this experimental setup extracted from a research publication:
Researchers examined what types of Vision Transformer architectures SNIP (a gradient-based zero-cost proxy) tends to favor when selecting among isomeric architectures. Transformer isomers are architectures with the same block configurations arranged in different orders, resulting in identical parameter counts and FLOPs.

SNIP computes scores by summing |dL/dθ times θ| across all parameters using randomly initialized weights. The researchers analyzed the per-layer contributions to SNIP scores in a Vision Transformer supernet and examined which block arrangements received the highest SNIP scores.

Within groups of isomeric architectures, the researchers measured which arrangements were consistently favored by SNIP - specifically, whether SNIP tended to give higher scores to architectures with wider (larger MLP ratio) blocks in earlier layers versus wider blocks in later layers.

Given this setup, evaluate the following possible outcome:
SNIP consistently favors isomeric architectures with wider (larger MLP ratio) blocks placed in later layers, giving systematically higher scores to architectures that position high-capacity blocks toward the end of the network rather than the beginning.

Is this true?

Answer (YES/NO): NO